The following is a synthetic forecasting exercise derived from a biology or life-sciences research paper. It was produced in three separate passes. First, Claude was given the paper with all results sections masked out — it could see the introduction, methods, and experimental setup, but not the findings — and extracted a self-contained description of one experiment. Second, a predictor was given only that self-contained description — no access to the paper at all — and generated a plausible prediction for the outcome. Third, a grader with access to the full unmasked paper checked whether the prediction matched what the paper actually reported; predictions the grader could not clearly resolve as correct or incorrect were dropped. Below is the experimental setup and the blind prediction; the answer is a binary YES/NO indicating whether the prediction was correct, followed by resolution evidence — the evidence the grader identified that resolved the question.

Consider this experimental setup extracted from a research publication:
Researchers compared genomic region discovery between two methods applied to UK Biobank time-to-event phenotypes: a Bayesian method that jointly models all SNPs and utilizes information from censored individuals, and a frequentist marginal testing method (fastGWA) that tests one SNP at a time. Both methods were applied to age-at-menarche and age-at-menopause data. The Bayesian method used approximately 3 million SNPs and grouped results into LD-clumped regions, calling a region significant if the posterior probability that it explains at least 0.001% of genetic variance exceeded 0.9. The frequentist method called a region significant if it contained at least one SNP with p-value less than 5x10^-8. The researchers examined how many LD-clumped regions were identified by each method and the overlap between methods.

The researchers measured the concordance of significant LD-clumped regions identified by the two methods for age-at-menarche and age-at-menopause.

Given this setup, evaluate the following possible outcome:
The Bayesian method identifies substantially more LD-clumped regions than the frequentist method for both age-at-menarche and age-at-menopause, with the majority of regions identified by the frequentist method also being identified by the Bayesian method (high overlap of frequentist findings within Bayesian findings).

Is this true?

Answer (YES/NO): NO